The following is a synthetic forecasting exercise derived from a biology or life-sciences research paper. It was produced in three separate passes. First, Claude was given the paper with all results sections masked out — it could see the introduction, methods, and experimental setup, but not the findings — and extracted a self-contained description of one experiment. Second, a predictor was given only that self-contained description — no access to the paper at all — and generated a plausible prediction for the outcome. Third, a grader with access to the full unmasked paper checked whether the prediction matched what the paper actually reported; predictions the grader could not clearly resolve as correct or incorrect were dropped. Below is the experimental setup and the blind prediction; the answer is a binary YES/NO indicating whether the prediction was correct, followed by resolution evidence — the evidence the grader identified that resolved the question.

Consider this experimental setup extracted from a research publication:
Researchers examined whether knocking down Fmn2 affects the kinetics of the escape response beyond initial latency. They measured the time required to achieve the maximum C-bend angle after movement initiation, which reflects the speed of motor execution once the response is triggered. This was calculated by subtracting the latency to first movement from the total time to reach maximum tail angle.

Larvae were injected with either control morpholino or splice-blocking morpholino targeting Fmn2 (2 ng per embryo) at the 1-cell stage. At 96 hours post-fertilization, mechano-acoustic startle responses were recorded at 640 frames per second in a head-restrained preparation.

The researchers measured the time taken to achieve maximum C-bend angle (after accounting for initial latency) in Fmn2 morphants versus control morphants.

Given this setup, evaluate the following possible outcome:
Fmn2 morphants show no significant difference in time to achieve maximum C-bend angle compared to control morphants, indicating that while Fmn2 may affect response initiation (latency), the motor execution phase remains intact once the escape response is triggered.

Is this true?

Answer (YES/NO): YES